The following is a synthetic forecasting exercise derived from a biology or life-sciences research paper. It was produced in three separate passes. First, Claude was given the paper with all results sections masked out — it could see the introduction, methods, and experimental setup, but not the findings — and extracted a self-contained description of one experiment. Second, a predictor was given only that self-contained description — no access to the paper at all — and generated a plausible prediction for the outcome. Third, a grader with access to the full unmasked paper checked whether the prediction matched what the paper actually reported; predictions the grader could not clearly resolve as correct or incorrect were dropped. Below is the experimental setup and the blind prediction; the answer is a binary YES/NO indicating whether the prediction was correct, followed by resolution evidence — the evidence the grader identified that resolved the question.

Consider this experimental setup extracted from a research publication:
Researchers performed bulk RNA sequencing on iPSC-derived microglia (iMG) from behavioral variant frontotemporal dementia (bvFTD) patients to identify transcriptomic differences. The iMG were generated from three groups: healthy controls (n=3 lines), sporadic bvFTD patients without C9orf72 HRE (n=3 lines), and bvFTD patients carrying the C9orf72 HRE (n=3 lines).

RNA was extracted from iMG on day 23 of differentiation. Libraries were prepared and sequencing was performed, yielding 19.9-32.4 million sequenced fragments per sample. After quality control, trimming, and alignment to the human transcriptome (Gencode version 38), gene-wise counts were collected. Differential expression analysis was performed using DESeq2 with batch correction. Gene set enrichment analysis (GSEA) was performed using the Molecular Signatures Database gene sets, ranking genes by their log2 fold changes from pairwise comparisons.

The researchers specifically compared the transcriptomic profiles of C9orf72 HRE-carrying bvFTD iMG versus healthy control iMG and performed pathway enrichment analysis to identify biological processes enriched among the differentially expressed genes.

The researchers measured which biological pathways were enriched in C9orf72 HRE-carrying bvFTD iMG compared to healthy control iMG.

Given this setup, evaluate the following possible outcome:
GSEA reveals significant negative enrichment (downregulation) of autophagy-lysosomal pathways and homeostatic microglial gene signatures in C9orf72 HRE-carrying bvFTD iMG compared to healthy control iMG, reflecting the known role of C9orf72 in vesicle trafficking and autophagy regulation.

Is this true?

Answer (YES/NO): NO